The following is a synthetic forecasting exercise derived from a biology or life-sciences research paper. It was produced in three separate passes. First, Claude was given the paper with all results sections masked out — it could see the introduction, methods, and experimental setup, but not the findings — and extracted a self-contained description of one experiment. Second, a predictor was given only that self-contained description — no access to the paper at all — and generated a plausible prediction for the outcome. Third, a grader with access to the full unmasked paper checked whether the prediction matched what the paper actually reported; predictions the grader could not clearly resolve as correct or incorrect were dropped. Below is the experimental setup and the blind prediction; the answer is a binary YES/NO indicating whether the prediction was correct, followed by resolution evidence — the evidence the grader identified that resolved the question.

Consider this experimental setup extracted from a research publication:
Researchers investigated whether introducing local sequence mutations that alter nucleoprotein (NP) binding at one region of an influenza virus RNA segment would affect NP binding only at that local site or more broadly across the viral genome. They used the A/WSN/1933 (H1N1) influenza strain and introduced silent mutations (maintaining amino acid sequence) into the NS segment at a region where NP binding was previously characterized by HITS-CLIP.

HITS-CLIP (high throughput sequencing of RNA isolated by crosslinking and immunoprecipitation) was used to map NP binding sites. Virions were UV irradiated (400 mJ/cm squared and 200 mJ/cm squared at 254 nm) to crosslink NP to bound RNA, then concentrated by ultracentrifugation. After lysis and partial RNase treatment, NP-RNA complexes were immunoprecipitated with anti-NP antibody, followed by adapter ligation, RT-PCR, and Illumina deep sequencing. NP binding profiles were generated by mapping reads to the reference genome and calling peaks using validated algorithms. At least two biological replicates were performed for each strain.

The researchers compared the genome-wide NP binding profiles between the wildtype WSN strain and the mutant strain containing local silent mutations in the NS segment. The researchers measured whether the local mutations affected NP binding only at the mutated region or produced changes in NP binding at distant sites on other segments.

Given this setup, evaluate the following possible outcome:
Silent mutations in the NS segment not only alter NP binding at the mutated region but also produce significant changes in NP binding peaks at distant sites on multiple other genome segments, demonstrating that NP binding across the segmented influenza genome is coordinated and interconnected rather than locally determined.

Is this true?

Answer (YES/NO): YES